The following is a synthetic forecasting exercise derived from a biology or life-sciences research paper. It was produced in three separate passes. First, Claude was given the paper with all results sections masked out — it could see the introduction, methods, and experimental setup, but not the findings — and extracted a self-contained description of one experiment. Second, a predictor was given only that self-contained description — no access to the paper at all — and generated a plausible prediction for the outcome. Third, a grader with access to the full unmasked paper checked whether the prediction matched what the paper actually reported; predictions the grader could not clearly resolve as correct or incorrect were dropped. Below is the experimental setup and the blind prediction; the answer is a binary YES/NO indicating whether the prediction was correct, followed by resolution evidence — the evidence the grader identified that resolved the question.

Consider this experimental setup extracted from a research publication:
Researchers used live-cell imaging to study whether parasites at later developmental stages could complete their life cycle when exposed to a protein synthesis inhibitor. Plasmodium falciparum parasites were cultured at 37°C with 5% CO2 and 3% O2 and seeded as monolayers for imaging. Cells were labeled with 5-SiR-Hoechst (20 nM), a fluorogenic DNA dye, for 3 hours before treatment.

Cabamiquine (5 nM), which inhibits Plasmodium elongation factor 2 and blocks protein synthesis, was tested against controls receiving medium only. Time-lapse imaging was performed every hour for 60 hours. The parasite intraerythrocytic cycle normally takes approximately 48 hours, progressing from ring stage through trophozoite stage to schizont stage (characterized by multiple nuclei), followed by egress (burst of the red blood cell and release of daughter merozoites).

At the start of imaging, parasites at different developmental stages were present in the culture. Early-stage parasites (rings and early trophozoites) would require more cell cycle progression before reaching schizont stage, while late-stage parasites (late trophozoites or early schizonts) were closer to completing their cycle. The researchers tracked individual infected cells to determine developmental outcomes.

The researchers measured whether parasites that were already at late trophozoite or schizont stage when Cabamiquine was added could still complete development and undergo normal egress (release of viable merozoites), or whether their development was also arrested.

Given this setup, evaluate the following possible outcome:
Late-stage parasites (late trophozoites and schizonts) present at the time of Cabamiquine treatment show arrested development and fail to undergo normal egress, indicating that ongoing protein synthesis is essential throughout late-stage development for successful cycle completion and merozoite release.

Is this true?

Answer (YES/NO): YES